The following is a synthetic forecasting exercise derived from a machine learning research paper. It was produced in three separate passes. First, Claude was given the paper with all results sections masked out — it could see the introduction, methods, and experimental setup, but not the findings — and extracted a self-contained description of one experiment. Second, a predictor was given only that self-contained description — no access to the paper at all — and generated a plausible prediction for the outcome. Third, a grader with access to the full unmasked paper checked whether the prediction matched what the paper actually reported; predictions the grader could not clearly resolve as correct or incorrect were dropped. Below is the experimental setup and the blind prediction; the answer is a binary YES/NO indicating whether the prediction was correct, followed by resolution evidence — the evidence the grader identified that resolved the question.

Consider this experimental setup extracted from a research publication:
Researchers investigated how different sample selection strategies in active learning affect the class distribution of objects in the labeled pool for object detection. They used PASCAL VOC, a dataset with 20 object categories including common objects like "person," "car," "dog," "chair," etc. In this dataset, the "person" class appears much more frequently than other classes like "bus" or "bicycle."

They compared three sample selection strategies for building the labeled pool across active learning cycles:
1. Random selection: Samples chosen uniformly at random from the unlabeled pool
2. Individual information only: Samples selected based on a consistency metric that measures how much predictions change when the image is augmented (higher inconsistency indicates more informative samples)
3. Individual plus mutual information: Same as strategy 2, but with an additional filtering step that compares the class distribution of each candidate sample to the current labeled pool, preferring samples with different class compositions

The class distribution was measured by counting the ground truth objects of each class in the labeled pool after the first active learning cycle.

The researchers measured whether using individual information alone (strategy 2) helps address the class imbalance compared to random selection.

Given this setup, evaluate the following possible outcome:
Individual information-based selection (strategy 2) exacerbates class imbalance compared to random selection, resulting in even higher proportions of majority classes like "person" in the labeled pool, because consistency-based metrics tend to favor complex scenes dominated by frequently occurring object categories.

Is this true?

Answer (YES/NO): NO